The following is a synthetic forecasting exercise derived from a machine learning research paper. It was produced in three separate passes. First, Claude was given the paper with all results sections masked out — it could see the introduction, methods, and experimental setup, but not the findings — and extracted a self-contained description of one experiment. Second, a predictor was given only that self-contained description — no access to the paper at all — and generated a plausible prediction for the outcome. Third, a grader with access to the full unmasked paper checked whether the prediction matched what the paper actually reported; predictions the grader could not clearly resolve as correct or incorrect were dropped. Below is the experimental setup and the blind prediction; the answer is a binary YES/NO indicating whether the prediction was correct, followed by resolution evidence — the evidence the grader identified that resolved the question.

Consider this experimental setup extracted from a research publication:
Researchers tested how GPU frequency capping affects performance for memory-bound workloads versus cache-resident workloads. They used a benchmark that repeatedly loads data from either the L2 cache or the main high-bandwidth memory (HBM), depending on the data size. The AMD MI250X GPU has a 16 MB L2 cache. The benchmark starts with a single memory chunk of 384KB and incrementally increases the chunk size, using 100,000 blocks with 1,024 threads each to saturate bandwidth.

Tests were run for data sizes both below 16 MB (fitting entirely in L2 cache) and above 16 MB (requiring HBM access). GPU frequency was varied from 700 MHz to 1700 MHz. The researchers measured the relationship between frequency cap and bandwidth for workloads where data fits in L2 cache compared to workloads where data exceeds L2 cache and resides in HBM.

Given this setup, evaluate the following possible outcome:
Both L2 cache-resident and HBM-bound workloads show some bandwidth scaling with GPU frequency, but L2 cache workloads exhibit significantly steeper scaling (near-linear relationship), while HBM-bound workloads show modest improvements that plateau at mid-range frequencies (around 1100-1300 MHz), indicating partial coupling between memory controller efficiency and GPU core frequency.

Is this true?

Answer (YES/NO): NO